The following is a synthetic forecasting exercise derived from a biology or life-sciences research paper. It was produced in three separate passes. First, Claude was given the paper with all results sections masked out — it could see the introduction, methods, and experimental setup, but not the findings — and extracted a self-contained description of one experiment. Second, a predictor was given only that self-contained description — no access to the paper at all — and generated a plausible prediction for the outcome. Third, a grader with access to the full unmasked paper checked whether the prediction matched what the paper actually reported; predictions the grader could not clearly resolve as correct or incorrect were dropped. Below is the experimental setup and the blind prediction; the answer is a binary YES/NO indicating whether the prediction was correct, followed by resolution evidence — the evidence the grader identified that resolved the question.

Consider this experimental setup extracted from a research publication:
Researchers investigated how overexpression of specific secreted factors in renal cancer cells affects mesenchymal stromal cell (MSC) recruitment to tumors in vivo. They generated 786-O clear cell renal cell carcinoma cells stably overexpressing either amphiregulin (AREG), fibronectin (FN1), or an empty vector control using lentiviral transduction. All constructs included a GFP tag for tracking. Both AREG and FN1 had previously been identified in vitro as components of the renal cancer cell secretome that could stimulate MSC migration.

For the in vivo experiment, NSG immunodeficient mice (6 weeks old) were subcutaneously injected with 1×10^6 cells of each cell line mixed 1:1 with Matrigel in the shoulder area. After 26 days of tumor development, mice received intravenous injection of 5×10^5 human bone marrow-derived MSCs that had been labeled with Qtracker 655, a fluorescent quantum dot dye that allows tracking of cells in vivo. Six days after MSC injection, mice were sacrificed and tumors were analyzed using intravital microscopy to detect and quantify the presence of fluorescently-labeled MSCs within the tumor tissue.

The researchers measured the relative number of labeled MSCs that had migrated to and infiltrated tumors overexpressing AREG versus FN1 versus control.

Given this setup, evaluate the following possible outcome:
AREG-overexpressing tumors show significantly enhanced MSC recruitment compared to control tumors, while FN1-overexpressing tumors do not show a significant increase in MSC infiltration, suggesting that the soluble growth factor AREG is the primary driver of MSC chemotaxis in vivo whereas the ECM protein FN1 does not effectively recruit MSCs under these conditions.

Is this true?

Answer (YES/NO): YES